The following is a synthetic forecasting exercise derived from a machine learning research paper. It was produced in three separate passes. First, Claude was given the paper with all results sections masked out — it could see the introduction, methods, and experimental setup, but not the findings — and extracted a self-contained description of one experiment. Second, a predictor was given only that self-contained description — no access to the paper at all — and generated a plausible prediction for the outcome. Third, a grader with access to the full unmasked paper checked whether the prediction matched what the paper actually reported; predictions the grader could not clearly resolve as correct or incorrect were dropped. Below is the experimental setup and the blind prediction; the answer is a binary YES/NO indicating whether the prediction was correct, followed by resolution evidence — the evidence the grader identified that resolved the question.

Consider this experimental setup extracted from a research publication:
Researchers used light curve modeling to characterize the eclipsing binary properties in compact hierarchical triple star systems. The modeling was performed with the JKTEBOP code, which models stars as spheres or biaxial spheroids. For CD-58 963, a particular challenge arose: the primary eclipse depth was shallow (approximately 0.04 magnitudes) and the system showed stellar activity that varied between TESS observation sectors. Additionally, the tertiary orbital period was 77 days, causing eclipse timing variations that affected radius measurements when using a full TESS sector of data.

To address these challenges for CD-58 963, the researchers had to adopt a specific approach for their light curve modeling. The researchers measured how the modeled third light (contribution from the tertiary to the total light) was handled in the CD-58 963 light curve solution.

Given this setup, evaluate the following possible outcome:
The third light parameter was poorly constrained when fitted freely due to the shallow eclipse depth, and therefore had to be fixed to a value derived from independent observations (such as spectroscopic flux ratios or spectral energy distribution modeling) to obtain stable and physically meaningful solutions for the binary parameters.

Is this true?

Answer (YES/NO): NO